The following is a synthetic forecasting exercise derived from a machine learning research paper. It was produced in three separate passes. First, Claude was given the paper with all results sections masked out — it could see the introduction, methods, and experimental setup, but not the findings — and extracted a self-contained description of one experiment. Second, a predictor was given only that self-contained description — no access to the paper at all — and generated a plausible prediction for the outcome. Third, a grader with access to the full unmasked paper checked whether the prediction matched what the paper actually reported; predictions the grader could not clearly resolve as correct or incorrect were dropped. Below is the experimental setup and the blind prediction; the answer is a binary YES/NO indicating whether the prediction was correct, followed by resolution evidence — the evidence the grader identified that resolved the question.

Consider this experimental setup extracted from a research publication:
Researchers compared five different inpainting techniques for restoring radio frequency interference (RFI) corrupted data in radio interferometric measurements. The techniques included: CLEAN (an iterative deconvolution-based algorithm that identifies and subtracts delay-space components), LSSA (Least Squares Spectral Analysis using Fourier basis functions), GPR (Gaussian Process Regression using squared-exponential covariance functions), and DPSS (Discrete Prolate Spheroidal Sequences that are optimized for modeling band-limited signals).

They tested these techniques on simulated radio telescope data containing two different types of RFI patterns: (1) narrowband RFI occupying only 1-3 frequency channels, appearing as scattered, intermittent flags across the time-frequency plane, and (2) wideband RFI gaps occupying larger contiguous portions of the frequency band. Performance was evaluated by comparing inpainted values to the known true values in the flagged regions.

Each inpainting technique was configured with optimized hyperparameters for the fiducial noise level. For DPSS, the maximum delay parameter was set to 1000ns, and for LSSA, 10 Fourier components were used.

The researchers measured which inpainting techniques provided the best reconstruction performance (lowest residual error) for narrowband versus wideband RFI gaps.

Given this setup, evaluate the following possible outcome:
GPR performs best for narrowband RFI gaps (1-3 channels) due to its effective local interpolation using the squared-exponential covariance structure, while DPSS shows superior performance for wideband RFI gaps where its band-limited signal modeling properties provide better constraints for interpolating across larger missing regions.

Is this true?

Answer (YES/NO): NO